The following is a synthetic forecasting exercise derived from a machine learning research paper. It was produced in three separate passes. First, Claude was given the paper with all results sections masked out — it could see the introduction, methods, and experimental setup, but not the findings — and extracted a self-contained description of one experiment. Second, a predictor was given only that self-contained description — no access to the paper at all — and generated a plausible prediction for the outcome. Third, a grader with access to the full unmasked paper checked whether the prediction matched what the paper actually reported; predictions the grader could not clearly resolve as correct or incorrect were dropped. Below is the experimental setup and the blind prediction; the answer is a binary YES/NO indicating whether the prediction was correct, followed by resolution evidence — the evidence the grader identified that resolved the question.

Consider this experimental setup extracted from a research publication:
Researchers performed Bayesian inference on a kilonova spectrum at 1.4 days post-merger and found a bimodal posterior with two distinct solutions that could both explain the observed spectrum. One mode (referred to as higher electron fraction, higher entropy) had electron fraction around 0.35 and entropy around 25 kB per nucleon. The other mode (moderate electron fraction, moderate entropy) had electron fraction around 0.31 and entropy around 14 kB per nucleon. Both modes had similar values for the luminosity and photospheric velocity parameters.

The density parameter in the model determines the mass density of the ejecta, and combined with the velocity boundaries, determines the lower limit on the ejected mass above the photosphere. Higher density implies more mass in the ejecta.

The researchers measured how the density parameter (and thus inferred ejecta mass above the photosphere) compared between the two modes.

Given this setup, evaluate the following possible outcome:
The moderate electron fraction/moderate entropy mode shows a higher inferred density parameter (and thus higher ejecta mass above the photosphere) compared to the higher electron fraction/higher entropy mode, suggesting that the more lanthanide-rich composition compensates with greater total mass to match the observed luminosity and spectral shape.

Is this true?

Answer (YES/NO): YES